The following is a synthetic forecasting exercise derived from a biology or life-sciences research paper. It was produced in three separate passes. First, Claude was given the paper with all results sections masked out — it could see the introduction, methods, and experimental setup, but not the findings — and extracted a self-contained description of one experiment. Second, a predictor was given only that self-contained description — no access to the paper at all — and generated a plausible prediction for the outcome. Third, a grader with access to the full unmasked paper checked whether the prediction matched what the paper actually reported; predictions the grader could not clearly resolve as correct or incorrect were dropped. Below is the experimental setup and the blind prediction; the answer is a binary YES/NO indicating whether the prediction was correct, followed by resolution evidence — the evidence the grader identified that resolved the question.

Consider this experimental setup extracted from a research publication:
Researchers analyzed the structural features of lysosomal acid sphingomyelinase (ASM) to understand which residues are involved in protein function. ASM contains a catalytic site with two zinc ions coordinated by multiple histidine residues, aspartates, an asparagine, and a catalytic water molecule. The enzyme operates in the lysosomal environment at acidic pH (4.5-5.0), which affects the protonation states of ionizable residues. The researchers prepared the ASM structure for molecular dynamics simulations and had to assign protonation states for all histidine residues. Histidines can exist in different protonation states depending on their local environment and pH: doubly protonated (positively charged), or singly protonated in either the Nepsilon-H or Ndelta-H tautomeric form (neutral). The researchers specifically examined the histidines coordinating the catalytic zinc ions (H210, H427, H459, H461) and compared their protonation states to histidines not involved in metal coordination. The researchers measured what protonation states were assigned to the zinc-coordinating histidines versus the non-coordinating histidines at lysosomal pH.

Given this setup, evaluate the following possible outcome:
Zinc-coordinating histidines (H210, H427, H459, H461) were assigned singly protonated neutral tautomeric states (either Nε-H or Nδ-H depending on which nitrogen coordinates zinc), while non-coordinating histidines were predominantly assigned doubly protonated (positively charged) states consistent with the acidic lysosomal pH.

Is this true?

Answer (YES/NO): YES